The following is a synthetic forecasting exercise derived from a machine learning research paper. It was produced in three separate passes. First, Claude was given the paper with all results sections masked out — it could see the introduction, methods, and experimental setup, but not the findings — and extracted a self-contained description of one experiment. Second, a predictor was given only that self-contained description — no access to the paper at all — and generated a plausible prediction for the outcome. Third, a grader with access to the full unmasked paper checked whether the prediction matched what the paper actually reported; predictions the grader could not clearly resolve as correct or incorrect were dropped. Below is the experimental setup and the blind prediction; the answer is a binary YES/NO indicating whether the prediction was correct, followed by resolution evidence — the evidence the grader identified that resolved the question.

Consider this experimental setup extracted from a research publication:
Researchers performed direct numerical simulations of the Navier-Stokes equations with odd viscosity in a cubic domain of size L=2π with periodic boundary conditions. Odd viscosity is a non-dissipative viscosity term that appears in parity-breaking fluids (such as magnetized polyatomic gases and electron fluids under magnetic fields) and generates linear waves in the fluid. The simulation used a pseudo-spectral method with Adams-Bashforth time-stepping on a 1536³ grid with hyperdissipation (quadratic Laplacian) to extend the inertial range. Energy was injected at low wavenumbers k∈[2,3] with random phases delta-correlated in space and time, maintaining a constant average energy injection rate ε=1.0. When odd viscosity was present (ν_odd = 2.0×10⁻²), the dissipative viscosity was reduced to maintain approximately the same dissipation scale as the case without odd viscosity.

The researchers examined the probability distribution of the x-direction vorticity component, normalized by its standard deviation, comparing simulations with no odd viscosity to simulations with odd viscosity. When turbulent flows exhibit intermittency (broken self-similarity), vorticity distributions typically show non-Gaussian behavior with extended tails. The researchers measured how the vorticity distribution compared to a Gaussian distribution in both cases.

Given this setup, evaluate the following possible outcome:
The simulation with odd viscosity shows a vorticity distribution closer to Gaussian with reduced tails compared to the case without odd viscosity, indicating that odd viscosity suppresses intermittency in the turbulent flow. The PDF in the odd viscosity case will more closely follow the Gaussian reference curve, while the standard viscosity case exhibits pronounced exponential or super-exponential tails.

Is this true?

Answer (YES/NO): YES